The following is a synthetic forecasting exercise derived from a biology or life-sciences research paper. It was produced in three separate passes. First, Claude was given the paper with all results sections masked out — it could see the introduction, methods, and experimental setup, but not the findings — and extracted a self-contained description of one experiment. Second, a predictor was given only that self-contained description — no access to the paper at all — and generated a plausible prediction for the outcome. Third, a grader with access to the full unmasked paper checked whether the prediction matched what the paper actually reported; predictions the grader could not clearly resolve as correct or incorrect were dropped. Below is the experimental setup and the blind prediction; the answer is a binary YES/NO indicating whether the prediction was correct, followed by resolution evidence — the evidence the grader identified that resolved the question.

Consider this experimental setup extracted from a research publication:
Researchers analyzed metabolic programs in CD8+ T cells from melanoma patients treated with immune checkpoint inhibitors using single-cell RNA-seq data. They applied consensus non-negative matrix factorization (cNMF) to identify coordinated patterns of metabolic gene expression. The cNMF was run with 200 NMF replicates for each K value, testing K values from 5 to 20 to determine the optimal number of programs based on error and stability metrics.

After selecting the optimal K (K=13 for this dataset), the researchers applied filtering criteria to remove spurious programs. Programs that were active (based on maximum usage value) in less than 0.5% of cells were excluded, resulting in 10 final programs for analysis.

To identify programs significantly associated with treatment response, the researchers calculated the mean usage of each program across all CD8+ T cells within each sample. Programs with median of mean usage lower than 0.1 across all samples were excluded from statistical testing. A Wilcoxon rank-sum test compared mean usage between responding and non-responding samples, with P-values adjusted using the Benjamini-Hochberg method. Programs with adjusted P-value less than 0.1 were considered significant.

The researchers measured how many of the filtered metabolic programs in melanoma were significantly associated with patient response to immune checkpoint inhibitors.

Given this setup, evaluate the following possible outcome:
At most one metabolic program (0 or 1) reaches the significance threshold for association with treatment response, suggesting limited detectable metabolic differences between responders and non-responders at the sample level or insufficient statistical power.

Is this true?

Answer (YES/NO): NO